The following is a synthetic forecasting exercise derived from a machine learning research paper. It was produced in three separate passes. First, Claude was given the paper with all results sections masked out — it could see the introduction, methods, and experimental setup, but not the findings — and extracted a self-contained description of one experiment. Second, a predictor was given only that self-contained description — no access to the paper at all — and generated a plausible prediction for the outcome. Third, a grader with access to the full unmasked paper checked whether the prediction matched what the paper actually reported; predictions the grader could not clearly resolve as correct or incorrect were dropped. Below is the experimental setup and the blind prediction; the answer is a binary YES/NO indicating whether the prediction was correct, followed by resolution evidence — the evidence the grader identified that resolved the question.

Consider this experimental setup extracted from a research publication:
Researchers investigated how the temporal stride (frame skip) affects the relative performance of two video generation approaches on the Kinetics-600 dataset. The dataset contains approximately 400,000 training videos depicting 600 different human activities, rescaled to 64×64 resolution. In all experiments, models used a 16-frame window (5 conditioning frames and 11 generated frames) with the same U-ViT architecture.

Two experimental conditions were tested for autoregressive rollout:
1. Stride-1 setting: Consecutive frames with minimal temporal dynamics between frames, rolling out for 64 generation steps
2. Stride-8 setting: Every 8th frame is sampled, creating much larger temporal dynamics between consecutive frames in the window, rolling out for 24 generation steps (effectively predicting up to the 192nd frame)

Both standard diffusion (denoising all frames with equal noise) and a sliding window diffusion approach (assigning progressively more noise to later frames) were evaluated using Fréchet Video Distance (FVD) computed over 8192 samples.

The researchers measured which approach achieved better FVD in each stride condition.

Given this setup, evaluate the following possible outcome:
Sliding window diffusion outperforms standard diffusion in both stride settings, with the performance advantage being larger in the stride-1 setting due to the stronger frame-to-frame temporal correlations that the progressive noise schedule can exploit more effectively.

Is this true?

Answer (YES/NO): NO